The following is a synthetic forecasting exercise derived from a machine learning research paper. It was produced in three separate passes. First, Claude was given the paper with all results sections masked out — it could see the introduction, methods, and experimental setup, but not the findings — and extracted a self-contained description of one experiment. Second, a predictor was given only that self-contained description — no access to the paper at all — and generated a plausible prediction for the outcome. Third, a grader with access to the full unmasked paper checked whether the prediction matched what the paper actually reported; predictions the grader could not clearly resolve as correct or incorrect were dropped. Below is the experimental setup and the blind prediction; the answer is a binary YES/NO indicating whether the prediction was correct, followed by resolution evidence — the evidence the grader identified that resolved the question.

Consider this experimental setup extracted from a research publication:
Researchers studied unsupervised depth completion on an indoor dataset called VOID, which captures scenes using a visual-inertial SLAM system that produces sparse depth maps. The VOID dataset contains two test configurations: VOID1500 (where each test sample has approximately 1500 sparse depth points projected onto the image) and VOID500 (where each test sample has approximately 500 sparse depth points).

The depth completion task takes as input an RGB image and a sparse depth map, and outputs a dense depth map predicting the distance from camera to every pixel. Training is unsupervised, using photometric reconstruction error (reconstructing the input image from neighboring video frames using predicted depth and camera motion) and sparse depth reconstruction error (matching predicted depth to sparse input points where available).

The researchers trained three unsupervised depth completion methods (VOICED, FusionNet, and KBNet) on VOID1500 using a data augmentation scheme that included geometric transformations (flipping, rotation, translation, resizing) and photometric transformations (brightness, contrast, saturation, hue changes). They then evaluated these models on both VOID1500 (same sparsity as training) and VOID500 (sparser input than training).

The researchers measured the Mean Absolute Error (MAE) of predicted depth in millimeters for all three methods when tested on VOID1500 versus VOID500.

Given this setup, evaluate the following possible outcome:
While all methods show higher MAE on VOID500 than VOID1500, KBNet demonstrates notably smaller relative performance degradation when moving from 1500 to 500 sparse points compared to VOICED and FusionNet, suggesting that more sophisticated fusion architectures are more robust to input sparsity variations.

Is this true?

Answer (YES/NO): NO